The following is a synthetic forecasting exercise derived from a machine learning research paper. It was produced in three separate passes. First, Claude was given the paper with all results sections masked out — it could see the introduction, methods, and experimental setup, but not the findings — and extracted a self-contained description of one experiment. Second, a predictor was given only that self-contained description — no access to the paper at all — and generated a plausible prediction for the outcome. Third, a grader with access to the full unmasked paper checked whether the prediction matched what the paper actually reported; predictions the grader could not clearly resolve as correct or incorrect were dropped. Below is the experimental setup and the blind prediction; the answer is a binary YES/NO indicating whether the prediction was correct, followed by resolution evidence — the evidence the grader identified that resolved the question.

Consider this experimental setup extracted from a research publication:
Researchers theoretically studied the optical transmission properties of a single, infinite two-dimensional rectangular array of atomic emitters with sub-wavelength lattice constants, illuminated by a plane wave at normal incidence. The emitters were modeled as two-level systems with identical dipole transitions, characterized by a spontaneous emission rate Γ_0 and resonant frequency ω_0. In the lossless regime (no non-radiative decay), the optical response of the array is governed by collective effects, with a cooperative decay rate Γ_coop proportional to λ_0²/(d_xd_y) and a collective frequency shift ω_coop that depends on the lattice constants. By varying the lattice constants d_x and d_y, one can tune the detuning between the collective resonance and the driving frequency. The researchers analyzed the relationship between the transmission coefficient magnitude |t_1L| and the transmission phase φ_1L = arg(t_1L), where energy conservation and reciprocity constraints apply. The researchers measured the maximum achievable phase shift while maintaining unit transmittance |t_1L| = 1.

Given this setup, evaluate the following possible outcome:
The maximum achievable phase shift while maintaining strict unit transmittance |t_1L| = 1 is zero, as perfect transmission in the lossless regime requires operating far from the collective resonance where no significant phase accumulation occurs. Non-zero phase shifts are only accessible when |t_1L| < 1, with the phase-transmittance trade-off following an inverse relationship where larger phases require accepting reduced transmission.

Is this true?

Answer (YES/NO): YES